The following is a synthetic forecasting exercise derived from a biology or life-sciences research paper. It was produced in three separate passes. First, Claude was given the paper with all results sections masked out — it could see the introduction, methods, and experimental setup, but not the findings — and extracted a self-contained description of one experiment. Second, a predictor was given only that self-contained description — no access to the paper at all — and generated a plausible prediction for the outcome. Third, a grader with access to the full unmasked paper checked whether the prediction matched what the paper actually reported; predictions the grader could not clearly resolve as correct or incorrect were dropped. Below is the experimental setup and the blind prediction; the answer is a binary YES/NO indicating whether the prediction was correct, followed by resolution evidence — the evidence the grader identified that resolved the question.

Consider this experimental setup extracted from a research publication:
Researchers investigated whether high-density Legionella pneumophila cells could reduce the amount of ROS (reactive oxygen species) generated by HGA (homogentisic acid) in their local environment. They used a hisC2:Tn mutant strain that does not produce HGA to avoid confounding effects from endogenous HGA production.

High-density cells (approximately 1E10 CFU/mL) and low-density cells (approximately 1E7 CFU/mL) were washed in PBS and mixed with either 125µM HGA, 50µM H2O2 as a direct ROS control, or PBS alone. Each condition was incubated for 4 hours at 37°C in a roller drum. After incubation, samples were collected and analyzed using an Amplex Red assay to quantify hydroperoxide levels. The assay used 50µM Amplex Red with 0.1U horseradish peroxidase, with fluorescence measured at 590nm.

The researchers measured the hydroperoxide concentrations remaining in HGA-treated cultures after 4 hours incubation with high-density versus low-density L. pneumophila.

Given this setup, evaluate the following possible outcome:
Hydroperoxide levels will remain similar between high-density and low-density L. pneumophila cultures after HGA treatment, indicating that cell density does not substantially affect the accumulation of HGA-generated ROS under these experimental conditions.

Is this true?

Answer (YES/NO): NO